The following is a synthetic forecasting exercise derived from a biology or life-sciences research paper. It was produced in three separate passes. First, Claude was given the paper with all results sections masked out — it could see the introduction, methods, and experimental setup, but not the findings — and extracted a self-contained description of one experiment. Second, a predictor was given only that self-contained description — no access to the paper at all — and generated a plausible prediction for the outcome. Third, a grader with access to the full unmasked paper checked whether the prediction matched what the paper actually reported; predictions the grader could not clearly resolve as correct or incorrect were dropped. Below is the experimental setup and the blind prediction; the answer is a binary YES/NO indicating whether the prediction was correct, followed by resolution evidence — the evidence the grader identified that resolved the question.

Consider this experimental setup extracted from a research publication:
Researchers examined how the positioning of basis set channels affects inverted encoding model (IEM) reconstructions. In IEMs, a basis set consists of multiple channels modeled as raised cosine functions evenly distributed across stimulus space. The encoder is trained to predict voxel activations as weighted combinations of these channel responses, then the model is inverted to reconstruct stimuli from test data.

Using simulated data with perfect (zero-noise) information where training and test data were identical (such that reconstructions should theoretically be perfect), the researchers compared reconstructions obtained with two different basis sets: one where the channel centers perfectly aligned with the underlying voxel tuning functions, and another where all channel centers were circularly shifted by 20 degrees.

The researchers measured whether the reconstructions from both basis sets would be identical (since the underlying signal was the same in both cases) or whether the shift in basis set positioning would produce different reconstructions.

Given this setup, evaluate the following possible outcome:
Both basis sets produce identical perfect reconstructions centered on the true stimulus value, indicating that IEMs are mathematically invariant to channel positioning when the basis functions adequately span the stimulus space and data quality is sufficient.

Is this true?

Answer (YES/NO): NO